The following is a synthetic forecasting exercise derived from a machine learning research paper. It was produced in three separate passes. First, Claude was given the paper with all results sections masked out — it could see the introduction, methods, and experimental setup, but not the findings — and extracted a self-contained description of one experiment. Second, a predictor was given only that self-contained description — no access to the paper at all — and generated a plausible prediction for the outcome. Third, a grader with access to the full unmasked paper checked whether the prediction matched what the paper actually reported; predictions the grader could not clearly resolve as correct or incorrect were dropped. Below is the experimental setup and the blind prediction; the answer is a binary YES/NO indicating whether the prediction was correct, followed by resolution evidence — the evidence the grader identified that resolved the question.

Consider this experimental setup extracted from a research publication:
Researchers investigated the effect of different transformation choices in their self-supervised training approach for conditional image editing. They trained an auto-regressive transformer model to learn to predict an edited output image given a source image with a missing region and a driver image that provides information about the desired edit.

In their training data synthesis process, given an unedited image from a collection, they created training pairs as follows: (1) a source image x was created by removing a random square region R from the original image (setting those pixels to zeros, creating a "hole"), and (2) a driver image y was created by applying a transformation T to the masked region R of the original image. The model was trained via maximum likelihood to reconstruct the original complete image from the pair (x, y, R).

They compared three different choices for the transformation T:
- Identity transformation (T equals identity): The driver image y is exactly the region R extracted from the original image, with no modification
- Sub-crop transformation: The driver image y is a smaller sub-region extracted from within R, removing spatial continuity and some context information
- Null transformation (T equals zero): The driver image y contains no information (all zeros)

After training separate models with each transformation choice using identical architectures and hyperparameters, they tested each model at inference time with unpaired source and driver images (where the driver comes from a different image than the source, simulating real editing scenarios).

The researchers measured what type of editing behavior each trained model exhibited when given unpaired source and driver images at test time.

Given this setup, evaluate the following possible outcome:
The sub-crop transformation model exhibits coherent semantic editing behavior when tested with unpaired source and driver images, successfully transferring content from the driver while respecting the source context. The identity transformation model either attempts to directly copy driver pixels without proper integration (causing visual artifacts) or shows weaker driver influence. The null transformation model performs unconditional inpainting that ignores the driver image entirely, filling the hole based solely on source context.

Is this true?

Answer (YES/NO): YES